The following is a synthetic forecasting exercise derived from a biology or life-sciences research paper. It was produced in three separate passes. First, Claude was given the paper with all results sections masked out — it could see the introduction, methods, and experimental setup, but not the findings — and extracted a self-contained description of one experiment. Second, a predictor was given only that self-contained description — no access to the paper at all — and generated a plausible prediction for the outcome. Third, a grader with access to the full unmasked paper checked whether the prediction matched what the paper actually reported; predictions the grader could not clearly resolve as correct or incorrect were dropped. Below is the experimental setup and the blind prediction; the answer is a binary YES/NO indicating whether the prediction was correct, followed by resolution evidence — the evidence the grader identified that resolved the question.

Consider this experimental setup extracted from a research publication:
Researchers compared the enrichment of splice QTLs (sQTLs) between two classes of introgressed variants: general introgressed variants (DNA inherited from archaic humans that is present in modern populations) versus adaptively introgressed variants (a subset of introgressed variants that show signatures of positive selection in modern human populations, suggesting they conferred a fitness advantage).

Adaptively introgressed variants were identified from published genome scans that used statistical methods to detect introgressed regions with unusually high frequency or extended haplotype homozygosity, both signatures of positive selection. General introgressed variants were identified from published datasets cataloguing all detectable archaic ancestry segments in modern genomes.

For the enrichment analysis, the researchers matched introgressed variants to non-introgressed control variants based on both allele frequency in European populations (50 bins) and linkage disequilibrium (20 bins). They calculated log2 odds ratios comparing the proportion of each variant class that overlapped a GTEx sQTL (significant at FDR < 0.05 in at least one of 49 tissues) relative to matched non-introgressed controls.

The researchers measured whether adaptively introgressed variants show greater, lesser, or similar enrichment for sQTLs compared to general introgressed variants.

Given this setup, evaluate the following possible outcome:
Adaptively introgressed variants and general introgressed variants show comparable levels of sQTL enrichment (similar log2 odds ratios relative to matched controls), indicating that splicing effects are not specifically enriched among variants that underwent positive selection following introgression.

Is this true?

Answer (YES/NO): NO